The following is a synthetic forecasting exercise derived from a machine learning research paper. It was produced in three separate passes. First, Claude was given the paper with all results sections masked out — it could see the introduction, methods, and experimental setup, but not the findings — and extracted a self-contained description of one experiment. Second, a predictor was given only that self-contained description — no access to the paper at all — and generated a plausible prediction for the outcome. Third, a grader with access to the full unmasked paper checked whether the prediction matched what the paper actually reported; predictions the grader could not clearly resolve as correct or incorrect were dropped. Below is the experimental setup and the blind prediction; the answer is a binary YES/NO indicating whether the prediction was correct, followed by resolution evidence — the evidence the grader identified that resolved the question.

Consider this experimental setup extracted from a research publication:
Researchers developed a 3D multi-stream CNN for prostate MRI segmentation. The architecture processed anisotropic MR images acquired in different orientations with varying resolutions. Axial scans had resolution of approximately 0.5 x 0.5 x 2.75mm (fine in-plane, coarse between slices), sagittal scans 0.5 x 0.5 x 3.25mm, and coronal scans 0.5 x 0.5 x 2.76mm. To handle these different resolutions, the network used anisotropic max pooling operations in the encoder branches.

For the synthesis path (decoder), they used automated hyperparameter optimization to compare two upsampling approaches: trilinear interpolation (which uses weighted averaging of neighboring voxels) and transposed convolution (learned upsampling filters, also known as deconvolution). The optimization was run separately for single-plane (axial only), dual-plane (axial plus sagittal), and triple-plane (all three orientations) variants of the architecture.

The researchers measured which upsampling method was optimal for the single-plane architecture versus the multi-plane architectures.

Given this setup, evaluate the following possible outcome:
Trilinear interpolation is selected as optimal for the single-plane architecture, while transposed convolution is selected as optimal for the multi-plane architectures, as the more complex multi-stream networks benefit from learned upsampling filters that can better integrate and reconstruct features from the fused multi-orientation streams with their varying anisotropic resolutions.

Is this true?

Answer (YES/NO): YES